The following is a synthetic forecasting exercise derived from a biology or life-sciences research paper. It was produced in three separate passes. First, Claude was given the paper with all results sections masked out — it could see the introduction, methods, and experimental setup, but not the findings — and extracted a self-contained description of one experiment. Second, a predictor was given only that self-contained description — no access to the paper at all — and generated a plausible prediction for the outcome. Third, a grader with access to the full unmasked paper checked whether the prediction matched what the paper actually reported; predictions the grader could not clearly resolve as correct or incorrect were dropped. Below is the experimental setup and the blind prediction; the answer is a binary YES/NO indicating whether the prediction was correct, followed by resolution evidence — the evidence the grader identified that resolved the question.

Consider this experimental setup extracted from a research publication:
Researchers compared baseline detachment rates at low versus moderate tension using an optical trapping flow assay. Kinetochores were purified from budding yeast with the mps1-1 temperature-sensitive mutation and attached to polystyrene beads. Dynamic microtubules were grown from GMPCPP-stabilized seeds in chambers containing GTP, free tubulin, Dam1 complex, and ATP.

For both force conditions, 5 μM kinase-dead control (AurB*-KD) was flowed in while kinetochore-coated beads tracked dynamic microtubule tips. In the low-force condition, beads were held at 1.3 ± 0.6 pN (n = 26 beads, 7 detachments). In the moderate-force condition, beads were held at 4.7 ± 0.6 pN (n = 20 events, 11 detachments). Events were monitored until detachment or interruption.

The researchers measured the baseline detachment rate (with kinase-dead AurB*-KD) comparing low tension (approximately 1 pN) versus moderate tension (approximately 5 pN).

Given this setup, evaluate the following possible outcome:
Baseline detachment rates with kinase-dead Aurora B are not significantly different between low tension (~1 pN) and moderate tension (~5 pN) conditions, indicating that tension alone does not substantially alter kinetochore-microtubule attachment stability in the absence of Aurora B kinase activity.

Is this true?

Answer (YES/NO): NO